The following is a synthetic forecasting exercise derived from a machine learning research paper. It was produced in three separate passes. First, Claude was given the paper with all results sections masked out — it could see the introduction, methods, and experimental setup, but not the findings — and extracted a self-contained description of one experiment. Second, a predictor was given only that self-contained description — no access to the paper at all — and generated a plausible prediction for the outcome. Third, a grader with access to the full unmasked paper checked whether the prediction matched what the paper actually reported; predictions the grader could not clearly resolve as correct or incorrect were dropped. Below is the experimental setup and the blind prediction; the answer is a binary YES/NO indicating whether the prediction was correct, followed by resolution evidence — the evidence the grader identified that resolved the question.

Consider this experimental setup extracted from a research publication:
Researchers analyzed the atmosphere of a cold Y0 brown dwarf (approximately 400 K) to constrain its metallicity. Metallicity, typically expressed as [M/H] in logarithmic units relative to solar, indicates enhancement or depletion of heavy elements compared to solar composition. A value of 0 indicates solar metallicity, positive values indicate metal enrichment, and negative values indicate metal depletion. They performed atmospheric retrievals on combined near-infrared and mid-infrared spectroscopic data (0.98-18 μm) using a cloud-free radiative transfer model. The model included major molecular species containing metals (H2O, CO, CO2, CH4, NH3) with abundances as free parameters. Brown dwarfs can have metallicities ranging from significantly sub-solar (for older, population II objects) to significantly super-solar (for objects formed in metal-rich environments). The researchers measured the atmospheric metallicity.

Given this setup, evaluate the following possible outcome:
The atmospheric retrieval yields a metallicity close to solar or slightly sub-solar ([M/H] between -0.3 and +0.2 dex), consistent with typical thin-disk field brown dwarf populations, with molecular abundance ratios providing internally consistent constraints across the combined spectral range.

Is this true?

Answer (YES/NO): NO